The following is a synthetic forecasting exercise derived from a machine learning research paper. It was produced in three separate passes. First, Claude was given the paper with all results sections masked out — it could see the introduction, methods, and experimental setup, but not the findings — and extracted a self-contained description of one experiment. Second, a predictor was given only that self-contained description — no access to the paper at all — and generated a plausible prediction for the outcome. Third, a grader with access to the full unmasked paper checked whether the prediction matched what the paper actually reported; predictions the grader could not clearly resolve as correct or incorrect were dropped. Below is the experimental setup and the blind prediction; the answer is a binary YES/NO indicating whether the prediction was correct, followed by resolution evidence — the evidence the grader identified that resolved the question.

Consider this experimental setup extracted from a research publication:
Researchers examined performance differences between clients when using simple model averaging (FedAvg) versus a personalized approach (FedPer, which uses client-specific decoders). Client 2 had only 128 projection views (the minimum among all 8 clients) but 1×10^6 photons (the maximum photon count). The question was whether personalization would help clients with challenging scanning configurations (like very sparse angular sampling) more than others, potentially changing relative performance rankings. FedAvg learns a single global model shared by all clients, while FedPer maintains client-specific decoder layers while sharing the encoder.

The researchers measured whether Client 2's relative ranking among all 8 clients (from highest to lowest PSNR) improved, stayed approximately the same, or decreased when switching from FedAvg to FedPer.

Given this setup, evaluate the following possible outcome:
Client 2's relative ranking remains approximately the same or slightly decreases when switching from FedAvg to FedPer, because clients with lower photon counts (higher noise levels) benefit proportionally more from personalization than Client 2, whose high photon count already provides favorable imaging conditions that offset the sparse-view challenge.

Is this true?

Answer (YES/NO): YES